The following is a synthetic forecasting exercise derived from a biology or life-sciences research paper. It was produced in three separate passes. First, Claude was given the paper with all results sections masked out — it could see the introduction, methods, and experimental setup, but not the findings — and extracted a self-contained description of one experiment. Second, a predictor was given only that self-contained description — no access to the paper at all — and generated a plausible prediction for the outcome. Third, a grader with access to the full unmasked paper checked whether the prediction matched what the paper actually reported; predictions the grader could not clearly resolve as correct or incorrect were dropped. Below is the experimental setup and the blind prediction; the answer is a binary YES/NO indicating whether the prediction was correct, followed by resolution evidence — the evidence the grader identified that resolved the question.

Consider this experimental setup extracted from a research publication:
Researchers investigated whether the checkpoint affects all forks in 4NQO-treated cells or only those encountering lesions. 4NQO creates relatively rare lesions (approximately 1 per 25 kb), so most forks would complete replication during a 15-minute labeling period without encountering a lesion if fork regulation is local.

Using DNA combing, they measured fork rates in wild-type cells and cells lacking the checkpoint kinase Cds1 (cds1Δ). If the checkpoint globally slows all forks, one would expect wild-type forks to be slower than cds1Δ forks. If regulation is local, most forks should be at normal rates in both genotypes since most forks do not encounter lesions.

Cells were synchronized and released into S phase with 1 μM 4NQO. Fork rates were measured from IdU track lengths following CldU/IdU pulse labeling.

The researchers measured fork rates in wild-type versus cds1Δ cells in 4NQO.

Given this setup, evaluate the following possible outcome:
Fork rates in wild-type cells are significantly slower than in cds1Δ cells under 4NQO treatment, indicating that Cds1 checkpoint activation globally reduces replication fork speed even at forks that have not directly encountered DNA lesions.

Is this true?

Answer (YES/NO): NO